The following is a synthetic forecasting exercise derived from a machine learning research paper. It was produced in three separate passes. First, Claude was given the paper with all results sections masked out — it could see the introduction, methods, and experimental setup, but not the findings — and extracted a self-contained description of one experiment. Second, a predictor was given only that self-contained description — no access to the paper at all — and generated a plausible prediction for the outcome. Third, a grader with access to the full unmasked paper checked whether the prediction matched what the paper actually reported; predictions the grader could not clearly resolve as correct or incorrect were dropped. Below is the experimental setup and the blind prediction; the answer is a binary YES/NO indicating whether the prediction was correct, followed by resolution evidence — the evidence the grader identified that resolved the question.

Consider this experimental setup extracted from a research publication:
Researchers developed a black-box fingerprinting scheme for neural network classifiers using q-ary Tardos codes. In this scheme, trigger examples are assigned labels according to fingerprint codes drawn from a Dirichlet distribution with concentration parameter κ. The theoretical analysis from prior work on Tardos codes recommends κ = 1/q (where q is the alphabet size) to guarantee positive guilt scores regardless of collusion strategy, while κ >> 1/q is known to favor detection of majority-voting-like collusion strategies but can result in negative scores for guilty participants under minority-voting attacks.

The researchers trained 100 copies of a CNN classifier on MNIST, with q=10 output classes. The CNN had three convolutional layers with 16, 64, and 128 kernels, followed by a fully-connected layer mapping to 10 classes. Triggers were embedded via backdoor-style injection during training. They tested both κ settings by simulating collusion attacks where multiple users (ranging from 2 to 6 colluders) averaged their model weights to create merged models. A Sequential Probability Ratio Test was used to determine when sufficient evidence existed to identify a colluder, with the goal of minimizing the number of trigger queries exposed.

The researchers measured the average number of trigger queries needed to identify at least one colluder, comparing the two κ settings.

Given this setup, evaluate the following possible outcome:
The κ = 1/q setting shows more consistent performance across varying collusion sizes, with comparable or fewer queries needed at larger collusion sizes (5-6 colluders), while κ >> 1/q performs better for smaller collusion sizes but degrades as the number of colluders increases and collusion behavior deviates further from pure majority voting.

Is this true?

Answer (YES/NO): NO